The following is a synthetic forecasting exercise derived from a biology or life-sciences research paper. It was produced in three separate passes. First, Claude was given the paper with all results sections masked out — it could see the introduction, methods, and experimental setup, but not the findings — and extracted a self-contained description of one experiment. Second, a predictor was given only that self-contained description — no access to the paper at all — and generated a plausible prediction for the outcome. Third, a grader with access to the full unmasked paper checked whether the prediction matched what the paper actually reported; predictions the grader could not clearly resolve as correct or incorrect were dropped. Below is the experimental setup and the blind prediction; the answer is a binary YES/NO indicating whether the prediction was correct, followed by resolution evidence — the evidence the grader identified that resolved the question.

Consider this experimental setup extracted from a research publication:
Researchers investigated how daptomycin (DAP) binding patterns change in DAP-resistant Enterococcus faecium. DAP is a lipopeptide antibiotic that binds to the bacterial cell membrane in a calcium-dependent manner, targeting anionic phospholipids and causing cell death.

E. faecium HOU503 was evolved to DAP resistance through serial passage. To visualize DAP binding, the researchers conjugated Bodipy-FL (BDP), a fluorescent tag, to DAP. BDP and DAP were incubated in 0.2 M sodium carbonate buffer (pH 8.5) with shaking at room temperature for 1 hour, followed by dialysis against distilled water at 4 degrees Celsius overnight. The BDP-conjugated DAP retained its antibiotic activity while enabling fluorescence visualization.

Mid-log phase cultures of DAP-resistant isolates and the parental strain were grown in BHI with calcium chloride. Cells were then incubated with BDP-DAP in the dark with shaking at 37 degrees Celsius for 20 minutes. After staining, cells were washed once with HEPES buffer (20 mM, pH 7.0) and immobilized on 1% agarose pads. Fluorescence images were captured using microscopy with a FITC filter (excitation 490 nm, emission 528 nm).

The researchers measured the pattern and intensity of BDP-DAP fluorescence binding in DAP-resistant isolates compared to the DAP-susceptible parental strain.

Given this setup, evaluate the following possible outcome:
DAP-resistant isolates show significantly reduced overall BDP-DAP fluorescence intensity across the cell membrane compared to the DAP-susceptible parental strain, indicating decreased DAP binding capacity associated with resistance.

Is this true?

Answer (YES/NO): YES